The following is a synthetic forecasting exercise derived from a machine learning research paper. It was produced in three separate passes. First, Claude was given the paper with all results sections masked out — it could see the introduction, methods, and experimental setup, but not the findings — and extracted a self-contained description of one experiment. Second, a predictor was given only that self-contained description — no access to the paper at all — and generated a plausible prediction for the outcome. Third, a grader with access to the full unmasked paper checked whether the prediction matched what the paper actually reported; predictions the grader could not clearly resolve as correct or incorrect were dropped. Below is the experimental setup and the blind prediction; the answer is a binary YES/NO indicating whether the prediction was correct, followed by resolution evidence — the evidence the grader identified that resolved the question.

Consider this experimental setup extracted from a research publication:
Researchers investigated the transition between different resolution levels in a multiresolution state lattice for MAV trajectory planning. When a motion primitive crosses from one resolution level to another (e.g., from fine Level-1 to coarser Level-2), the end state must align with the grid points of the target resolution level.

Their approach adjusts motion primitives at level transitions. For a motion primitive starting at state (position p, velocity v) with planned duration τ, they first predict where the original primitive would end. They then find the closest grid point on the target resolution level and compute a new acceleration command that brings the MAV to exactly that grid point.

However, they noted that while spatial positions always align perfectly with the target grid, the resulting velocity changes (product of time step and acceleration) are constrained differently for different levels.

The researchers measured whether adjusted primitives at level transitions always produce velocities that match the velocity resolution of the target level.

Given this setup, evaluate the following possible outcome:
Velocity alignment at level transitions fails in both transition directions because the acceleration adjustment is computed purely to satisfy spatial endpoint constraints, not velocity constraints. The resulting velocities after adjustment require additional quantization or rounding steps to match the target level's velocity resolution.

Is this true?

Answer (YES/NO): NO